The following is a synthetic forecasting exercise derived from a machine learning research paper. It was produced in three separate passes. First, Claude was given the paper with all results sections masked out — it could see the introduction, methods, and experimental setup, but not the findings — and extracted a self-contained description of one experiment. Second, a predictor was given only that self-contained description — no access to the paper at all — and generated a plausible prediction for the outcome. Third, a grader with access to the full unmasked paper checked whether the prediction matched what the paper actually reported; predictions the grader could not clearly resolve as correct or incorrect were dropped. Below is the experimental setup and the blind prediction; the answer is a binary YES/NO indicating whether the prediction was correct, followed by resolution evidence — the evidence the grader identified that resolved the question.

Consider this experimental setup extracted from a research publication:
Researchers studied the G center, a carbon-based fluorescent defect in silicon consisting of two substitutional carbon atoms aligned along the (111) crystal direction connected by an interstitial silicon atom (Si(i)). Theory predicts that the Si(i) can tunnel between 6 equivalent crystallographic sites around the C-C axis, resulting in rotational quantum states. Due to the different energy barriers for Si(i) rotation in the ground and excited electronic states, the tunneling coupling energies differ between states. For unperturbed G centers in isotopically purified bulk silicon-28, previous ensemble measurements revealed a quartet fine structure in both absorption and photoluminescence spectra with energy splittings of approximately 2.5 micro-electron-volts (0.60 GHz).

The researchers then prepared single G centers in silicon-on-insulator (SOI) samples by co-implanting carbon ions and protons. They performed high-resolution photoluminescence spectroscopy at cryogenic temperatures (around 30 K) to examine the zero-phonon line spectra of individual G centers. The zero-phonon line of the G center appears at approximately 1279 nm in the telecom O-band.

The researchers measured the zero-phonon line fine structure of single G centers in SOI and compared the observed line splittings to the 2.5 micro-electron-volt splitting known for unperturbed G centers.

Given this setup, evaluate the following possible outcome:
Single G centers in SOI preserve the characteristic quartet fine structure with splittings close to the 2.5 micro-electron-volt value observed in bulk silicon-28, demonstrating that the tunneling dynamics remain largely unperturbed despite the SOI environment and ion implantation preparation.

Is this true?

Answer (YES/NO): NO